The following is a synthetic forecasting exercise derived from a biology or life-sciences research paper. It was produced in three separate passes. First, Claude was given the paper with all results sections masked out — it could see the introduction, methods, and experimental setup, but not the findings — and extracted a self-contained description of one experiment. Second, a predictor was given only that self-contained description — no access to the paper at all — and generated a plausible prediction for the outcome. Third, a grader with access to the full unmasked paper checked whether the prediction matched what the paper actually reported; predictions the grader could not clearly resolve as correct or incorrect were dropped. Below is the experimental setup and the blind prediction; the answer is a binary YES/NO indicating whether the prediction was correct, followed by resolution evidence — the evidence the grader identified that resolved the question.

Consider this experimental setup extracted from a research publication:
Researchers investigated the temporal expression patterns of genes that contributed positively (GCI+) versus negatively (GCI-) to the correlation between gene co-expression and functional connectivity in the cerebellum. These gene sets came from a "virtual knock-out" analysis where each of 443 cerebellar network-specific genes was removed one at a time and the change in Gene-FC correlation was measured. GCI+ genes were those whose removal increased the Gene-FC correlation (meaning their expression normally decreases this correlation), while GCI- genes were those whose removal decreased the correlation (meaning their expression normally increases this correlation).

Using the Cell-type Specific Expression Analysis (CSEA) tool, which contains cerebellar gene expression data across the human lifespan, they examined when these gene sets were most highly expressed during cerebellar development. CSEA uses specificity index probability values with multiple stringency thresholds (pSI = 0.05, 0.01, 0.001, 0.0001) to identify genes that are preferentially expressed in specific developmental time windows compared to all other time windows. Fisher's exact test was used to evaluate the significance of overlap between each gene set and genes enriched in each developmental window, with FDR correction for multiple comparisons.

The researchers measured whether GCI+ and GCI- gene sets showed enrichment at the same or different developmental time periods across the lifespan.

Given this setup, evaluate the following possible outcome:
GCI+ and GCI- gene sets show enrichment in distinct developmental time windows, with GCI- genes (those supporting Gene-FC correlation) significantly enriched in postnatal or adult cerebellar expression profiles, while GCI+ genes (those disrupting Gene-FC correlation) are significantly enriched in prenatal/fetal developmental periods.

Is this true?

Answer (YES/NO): NO